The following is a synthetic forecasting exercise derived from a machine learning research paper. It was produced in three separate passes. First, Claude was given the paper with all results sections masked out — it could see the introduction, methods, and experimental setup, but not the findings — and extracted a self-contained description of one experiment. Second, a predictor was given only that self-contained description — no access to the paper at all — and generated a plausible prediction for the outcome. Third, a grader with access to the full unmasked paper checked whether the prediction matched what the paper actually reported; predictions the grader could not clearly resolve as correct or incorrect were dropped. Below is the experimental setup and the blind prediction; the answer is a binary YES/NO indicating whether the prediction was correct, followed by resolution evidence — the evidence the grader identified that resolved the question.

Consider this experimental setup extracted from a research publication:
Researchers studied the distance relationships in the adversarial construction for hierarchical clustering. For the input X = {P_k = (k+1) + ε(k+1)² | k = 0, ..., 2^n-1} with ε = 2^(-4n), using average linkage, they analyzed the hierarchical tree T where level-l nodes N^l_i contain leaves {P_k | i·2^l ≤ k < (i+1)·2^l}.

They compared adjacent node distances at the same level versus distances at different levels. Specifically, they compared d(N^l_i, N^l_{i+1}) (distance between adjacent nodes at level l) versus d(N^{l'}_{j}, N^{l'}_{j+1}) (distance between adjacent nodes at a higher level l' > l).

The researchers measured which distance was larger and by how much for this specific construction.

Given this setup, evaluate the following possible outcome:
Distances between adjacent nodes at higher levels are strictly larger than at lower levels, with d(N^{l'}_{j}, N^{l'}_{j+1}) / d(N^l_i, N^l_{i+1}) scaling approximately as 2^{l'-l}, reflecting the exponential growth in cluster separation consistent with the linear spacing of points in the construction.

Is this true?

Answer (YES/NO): YES